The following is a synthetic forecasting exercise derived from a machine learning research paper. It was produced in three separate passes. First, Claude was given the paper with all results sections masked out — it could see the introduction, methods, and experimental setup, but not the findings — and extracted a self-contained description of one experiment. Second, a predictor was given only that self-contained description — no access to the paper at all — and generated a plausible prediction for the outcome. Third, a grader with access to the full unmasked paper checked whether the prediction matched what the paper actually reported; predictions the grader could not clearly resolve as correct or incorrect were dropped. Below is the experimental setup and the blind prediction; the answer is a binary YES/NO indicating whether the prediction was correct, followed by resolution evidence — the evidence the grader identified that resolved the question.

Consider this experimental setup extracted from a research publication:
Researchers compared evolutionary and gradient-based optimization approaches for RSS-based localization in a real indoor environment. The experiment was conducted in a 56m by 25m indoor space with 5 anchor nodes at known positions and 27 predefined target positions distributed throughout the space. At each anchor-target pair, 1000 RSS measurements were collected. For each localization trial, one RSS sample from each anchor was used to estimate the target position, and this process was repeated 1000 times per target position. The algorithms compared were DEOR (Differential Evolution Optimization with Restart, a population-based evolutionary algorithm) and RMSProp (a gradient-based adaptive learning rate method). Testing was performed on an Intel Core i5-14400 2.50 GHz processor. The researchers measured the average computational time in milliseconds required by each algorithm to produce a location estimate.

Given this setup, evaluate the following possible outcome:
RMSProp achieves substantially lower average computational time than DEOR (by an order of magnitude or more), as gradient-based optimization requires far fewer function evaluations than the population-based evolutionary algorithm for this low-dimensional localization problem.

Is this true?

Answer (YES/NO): NO